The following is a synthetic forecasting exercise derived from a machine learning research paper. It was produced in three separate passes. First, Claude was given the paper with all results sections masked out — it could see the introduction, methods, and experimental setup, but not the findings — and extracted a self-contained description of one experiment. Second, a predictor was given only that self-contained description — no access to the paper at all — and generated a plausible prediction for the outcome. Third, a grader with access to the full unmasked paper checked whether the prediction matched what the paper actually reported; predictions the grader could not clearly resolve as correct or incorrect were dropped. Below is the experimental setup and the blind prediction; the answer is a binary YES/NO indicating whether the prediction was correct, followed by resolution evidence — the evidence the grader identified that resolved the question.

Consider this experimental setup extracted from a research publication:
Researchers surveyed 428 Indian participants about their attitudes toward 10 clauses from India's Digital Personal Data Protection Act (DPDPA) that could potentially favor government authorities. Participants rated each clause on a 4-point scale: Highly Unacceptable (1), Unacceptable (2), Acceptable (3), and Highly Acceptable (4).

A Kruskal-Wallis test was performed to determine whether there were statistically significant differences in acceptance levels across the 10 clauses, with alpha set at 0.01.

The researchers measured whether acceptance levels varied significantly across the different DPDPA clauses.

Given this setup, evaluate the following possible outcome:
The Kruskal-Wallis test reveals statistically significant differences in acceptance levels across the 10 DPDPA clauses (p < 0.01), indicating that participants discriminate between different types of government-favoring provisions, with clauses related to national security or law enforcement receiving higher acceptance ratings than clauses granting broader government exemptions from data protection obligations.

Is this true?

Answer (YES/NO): YES